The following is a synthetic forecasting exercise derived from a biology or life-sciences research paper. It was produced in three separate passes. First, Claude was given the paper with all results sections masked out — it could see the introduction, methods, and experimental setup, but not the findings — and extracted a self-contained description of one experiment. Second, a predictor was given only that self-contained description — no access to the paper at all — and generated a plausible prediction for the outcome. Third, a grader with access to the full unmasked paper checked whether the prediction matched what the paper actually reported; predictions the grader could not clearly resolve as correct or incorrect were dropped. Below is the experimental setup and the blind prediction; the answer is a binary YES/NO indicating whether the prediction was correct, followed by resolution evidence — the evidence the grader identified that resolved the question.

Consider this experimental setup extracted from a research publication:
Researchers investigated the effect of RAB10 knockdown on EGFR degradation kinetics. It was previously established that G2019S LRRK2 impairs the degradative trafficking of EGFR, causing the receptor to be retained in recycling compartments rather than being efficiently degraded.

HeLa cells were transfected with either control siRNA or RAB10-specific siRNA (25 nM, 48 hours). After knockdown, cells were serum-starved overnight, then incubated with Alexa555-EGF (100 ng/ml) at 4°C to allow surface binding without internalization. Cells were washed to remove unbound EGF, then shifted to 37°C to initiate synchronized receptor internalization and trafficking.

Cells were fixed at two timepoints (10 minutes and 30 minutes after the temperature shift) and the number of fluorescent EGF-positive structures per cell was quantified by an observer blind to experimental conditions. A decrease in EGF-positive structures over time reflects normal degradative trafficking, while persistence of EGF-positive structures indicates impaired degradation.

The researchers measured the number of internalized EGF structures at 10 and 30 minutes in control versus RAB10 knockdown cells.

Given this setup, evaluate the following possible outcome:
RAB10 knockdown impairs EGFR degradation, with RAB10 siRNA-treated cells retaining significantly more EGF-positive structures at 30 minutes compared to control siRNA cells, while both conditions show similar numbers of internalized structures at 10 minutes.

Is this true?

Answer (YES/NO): NO